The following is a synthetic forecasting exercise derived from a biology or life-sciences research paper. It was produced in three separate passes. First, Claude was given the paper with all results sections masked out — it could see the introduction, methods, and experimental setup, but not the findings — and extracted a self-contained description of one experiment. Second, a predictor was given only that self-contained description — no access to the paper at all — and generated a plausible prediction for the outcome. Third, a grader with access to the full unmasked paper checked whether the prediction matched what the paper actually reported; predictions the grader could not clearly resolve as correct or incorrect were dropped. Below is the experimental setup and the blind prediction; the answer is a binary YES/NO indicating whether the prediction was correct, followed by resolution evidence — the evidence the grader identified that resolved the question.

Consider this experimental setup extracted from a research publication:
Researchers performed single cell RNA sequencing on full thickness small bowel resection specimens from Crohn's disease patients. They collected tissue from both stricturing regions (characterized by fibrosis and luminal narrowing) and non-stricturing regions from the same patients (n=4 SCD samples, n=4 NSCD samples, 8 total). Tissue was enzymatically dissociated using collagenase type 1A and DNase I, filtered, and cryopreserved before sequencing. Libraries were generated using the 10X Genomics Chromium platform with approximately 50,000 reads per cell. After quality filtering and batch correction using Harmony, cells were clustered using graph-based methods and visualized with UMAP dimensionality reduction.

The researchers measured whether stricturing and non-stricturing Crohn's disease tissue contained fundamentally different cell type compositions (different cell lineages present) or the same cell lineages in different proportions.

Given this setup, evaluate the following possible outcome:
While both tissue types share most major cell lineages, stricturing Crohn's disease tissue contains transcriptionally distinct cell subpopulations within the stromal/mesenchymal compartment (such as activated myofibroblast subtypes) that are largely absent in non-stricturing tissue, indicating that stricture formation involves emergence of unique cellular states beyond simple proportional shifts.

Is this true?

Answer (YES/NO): NO